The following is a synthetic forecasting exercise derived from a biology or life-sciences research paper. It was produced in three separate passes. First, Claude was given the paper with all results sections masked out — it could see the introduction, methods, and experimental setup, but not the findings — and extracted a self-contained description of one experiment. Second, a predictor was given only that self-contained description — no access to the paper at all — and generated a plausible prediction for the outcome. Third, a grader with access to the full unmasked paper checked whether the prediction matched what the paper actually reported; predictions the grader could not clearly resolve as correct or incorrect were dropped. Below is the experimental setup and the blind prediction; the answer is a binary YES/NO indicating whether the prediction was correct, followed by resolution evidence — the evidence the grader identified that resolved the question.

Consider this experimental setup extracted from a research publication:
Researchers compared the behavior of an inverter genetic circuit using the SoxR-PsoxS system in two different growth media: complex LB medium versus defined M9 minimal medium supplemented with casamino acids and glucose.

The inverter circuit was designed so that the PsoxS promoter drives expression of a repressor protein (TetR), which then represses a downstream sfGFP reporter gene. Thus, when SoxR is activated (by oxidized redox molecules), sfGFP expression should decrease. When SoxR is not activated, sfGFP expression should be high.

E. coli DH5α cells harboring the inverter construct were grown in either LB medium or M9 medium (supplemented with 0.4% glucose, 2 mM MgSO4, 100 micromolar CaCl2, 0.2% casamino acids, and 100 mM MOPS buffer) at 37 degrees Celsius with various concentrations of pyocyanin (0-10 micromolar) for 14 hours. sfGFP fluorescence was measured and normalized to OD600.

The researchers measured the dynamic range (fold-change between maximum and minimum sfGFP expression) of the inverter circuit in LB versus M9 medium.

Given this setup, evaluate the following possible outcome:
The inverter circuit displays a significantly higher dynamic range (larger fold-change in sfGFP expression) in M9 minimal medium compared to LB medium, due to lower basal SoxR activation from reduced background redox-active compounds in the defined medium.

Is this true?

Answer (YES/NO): NO